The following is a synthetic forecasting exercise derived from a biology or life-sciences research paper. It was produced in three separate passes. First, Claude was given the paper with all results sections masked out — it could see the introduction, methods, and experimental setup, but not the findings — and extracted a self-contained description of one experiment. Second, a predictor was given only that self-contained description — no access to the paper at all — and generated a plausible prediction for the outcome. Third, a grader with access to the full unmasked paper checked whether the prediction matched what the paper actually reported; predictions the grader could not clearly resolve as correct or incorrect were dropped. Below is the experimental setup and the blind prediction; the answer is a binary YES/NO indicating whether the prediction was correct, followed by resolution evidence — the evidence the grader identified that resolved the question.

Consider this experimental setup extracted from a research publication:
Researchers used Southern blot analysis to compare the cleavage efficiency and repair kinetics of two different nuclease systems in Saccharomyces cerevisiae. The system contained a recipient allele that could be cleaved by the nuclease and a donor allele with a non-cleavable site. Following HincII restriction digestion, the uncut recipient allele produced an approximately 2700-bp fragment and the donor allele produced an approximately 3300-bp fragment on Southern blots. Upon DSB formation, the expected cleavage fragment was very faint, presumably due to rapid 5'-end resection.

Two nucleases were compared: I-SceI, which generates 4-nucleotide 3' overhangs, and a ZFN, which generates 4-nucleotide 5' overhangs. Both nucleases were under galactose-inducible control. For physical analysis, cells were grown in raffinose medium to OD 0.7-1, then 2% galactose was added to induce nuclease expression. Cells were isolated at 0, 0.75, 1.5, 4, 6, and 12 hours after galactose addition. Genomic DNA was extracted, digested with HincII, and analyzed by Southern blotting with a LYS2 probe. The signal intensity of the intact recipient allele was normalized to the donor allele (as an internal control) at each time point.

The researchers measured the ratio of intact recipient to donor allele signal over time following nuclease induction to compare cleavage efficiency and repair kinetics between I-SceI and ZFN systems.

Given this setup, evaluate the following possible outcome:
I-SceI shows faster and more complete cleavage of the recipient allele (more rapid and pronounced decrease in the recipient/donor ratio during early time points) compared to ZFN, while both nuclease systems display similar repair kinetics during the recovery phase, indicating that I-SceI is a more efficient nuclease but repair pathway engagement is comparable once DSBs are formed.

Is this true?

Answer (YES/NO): NO